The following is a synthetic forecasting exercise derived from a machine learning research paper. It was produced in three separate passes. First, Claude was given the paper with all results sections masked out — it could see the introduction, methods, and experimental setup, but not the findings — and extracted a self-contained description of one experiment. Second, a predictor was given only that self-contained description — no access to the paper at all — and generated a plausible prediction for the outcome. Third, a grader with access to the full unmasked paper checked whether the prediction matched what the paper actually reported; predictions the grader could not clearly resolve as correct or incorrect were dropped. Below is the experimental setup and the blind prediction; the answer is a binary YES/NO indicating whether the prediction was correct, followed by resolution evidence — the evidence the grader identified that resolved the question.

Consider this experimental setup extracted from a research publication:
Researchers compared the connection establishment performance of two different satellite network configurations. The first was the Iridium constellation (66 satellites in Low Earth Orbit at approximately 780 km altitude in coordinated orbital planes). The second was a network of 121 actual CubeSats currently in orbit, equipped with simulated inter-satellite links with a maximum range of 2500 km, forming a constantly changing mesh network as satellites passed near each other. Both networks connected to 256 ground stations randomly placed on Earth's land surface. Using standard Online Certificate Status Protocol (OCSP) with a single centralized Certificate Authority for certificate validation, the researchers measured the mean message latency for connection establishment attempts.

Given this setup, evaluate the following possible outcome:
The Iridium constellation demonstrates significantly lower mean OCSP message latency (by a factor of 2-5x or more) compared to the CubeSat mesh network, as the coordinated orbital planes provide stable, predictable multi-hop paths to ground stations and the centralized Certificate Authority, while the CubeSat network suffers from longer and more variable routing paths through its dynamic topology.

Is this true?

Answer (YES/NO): YES